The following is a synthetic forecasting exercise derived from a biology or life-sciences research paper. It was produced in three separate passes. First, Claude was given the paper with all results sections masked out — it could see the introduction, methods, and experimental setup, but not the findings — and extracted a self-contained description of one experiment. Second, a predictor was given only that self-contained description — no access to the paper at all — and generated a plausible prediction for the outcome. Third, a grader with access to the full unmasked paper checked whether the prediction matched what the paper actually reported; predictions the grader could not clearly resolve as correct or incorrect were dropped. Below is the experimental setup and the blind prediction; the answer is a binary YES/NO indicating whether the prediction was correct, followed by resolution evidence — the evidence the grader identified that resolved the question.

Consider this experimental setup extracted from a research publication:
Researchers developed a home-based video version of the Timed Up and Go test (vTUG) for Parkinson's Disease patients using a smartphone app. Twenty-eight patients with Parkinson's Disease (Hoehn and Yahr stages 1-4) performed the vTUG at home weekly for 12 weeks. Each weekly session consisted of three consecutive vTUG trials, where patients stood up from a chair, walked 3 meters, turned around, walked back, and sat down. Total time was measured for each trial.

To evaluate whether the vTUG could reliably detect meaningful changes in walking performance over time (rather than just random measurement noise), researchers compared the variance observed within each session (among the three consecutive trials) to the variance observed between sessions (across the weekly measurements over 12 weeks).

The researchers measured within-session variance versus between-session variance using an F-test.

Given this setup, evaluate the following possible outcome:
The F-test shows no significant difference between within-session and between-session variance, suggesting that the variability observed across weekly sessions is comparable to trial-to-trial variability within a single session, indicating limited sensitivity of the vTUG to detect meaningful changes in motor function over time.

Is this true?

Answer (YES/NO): NO